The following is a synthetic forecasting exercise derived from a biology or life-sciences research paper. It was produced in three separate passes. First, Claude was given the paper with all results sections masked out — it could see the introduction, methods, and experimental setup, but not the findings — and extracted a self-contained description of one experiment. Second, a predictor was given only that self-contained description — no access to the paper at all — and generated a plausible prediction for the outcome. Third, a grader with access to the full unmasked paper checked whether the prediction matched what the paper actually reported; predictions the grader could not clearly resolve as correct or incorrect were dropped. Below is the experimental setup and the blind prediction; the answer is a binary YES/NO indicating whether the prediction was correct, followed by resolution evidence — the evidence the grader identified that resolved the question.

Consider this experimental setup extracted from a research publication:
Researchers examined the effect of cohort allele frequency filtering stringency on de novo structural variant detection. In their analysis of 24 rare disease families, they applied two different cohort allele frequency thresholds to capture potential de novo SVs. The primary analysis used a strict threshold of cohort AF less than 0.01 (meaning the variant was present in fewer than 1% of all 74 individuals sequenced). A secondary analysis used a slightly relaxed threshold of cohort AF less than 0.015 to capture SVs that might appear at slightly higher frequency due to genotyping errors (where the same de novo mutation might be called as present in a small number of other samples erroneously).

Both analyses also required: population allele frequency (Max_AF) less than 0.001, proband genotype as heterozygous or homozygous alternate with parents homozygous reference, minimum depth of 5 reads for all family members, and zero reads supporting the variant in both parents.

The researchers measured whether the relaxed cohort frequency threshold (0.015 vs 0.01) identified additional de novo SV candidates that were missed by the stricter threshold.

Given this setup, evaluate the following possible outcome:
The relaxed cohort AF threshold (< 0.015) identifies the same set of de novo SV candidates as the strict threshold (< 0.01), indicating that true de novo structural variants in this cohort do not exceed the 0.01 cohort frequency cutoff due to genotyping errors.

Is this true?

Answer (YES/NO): NO